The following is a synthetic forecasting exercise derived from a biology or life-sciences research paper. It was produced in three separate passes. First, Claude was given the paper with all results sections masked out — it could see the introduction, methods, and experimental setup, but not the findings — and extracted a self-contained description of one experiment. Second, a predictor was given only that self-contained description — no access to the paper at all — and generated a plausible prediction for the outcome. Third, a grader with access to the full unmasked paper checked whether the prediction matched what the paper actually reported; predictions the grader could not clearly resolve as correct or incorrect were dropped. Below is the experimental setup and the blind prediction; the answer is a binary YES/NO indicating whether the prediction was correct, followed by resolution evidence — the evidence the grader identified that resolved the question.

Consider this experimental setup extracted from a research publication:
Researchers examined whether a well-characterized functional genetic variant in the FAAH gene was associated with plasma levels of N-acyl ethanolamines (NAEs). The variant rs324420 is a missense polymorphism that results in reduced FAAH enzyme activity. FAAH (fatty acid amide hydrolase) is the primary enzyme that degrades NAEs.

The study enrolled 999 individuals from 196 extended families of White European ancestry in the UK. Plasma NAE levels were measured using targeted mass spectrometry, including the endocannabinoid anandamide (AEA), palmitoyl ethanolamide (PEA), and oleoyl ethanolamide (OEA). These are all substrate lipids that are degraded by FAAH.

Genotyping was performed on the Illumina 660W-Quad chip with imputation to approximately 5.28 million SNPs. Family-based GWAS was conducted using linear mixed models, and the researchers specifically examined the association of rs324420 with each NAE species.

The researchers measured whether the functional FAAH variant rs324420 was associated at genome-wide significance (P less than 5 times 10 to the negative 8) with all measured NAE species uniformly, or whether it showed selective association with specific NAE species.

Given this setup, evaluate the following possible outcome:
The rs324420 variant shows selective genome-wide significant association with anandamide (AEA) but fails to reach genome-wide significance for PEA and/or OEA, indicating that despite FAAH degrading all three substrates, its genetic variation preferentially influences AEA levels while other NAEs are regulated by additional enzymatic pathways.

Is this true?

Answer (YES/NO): NO